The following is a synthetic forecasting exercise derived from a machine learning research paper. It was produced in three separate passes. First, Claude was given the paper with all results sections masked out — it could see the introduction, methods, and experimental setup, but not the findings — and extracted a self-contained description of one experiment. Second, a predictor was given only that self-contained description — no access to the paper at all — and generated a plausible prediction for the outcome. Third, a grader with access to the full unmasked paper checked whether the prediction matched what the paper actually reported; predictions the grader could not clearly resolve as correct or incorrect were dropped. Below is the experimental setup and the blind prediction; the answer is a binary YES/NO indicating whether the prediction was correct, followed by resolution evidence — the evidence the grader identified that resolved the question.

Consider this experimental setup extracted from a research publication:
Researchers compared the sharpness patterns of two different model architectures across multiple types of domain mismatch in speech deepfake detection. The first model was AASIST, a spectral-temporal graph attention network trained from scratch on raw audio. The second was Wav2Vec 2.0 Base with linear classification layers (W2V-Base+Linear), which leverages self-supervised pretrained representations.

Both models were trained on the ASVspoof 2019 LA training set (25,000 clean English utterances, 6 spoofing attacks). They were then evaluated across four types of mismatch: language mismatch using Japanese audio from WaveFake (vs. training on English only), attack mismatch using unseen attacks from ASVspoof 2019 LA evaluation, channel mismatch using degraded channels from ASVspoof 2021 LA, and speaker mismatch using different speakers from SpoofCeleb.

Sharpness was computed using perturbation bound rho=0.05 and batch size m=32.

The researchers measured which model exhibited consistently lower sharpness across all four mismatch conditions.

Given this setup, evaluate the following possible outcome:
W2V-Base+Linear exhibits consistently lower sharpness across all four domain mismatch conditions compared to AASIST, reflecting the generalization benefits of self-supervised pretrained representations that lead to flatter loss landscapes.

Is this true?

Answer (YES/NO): YES